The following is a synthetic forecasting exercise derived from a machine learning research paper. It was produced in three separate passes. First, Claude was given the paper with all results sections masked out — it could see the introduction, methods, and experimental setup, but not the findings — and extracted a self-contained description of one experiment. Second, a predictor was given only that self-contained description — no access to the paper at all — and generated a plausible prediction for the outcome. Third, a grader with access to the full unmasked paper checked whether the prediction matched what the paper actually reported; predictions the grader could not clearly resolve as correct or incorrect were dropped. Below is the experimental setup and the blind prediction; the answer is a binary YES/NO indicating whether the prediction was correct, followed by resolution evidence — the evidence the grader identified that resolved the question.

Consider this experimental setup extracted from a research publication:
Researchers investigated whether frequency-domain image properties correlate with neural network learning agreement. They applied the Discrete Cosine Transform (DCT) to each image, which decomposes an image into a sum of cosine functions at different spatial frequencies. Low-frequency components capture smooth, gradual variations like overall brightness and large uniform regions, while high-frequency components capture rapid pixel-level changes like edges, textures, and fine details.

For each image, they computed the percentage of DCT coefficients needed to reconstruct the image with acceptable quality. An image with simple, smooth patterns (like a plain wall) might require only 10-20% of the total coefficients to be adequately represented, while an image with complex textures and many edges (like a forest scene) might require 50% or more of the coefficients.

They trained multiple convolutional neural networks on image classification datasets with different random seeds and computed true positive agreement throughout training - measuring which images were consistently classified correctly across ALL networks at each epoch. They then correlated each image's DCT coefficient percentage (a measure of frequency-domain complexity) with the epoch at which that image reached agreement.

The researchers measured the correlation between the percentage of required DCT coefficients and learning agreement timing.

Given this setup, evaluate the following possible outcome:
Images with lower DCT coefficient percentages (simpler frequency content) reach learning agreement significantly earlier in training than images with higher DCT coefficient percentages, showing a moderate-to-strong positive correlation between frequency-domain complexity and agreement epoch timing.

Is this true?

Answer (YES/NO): NO